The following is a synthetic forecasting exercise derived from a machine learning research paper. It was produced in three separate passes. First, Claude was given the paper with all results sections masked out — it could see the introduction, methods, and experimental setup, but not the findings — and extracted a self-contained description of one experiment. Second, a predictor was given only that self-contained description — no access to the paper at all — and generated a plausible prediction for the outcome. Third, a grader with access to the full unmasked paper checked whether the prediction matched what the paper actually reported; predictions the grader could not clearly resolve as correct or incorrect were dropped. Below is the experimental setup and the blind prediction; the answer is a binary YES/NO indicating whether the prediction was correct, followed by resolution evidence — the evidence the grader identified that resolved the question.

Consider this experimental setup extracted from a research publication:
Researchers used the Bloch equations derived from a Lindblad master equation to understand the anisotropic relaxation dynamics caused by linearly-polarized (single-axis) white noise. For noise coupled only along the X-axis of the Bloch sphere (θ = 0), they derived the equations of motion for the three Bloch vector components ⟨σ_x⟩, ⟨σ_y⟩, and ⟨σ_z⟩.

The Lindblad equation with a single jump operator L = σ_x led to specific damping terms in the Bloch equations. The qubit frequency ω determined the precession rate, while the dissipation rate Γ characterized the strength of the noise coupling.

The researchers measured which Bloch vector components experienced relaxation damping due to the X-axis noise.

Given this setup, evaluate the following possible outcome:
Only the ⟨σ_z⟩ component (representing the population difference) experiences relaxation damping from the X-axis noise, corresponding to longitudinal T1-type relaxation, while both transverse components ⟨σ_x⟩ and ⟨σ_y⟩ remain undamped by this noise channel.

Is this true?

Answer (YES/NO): NO